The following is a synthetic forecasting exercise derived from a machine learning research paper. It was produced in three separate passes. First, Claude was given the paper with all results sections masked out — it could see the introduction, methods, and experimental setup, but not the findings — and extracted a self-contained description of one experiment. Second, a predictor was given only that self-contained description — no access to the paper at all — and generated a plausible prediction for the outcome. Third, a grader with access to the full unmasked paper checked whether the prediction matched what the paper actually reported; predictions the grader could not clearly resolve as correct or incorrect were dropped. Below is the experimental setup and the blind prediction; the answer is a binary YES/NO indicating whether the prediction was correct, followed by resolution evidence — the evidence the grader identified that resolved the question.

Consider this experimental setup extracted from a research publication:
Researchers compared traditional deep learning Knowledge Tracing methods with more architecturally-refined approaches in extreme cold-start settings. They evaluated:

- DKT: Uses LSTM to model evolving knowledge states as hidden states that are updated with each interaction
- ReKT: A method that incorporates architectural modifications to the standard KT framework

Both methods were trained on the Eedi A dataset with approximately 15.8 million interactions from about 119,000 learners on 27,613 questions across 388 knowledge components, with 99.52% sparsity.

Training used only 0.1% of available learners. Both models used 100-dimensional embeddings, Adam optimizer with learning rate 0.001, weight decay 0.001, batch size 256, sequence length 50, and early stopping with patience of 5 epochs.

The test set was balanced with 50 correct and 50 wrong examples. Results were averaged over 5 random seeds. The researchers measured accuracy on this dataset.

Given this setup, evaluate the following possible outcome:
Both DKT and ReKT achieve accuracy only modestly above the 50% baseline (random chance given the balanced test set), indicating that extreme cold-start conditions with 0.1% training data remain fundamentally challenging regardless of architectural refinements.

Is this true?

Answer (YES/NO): NO